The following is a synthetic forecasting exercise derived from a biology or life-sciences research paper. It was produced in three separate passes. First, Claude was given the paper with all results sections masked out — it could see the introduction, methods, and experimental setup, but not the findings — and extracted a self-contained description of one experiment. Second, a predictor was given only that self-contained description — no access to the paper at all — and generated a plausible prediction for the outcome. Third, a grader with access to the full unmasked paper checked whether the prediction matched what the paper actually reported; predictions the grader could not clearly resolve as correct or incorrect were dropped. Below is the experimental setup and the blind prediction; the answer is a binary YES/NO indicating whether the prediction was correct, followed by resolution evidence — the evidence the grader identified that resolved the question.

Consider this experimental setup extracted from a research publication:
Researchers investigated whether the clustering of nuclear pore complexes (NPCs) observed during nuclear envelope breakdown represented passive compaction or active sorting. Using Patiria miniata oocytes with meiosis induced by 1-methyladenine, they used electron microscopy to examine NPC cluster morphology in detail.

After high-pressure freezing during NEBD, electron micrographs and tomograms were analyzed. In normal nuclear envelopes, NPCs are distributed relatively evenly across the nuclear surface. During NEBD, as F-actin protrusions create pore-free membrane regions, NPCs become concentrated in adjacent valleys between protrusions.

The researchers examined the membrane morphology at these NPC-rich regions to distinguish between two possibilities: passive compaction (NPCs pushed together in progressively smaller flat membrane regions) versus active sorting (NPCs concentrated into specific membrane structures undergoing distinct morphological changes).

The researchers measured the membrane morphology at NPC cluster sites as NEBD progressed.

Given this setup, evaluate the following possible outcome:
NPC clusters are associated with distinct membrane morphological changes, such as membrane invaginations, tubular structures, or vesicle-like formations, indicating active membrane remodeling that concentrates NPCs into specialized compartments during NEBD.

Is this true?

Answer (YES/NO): YES